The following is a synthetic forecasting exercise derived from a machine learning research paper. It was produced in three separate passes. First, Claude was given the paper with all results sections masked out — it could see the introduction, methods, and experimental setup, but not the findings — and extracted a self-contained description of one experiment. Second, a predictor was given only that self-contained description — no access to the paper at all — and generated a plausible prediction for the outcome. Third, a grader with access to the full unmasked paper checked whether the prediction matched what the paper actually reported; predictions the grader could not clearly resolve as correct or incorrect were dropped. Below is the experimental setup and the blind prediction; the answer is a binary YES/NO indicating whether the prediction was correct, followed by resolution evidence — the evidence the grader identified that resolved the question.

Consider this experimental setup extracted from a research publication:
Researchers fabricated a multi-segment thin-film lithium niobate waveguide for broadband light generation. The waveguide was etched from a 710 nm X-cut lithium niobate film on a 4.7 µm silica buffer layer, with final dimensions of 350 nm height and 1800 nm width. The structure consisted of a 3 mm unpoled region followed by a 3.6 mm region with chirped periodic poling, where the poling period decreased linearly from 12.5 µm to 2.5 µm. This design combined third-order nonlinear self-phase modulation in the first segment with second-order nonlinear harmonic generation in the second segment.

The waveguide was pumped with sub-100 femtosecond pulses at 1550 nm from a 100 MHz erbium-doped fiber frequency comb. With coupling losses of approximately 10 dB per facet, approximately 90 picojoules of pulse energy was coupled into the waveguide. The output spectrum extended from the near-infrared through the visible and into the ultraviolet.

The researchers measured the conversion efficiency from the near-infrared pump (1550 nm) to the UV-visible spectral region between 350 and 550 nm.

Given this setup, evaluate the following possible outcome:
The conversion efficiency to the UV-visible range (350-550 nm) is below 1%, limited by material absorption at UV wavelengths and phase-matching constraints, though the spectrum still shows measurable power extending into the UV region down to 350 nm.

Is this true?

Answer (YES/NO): NO